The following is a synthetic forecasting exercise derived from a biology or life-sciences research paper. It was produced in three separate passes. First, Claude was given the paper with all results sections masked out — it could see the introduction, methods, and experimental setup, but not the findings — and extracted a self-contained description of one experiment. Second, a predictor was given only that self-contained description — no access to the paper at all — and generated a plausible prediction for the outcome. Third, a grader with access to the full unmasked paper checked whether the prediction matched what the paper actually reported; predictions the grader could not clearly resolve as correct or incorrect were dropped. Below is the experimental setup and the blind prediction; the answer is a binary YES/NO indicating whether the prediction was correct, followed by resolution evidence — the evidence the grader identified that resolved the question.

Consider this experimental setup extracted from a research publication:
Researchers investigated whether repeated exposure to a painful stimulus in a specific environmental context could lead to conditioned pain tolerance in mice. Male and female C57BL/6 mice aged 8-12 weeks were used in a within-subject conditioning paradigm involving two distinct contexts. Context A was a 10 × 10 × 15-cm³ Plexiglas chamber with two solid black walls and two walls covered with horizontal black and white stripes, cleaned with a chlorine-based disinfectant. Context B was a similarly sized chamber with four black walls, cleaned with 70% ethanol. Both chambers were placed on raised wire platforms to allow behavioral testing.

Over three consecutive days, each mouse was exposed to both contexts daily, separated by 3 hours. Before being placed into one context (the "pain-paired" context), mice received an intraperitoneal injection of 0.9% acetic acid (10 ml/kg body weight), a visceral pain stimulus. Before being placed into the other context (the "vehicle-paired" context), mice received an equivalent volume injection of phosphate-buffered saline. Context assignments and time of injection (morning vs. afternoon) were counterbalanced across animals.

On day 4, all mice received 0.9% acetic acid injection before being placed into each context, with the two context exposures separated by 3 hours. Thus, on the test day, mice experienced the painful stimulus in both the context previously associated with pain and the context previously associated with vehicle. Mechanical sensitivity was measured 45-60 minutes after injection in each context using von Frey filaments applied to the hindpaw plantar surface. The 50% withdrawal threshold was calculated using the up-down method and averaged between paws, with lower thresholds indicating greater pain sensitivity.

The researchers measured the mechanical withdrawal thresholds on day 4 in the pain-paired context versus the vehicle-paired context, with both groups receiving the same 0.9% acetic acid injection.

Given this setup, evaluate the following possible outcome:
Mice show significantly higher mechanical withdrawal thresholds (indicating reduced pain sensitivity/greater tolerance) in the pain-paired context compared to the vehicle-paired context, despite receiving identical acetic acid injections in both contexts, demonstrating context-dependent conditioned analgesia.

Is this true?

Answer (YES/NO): YES